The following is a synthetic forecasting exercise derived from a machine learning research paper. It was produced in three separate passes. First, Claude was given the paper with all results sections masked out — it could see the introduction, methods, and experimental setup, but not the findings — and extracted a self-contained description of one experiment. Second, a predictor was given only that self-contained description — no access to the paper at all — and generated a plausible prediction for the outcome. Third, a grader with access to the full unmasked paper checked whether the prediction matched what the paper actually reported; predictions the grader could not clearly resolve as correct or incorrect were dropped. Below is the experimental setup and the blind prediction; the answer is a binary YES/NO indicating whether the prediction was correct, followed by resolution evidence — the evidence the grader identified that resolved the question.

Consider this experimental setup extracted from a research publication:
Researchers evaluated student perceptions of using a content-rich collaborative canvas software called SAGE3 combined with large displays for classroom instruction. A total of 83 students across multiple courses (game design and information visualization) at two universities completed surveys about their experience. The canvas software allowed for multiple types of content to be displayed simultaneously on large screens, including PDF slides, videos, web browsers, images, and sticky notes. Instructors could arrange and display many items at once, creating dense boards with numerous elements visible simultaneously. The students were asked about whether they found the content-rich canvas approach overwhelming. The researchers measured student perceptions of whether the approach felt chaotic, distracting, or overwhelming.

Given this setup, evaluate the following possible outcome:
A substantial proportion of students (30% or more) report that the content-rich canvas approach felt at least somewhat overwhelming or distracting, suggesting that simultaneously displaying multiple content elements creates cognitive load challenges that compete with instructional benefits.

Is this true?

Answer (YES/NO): YES